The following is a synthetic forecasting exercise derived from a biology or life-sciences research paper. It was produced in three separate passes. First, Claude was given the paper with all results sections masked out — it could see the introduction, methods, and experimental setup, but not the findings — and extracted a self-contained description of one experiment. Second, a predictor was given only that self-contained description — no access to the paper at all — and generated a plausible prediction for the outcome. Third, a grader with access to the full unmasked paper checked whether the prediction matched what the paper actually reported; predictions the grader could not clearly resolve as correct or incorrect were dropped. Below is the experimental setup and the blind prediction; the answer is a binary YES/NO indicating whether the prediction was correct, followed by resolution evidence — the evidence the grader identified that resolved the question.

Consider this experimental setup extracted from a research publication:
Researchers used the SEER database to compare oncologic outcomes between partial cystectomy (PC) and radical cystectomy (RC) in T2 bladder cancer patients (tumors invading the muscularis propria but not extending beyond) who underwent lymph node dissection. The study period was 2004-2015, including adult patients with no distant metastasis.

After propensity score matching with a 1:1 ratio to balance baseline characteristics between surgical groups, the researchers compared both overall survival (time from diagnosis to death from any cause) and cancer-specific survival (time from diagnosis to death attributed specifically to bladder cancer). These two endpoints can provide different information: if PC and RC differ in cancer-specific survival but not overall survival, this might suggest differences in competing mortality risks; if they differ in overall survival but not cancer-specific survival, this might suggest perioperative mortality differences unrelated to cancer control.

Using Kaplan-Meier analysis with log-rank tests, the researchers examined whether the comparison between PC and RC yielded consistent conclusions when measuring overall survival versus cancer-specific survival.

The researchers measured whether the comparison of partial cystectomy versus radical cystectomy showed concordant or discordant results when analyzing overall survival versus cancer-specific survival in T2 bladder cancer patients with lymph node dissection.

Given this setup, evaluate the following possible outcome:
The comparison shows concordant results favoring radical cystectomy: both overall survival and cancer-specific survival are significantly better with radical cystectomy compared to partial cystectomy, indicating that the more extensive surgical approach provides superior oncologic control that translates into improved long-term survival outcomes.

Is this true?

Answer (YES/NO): NO